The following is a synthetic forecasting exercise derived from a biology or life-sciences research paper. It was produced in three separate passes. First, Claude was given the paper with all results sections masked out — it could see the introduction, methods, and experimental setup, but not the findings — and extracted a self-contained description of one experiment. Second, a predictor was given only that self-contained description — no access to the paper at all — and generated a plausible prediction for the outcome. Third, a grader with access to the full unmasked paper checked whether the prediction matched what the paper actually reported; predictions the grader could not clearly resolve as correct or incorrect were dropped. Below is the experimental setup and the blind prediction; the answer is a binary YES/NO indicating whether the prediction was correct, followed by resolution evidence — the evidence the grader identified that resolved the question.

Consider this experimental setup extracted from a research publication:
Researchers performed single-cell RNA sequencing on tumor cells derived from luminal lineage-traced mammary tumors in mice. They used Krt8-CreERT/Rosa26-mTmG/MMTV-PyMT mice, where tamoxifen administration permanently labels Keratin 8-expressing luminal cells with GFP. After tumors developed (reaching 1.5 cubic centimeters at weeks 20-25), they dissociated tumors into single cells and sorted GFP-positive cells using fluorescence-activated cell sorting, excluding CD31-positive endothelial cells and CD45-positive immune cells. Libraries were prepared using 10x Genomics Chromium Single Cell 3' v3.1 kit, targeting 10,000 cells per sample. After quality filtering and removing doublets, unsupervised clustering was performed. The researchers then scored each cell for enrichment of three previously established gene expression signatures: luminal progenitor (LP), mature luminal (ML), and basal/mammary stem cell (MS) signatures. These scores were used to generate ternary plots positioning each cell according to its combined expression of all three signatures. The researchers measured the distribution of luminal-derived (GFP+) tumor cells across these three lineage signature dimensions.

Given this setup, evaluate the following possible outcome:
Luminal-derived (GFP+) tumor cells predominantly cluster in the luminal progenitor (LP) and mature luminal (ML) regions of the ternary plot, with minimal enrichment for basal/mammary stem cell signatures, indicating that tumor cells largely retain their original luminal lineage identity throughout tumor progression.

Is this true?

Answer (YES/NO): NO